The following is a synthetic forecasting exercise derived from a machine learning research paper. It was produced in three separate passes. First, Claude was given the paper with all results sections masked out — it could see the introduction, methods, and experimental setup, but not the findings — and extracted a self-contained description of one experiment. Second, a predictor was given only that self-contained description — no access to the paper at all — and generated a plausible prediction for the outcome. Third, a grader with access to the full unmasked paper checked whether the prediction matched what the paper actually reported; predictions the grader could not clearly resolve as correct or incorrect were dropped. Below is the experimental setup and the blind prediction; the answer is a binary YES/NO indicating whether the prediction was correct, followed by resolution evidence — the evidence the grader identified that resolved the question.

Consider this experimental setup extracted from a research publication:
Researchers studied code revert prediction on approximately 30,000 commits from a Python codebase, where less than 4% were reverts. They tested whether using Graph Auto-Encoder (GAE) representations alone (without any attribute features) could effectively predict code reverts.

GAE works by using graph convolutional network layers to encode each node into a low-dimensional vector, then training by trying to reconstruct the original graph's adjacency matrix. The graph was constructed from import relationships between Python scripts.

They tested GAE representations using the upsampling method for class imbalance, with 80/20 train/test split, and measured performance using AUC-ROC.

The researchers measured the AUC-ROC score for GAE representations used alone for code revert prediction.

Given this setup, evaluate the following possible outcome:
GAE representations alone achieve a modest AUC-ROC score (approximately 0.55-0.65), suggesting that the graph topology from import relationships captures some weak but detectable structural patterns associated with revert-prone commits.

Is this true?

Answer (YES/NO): NO